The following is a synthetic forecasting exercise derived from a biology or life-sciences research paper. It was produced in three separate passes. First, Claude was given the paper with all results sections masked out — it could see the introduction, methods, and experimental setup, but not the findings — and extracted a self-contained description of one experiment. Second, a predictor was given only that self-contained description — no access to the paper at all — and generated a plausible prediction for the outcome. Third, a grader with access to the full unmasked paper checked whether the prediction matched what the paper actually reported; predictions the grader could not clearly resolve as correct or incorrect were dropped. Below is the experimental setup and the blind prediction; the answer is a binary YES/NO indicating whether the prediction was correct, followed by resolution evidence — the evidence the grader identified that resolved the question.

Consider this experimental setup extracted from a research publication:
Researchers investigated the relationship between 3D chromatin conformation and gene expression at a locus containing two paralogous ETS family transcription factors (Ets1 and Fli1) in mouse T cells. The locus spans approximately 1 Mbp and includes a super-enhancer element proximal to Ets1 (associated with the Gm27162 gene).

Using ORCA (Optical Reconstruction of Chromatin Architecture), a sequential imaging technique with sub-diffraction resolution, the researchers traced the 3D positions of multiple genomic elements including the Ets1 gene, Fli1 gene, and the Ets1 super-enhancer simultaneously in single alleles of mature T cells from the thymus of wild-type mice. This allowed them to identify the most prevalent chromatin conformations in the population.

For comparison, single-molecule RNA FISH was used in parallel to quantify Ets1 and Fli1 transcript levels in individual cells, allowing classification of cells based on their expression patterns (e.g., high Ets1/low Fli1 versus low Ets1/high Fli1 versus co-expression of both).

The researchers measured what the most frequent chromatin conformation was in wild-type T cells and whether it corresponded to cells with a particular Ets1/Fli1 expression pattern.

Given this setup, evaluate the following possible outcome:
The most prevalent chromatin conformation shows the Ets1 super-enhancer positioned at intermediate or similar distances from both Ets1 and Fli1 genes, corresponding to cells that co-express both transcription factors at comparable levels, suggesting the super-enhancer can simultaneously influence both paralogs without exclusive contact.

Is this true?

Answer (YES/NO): NO